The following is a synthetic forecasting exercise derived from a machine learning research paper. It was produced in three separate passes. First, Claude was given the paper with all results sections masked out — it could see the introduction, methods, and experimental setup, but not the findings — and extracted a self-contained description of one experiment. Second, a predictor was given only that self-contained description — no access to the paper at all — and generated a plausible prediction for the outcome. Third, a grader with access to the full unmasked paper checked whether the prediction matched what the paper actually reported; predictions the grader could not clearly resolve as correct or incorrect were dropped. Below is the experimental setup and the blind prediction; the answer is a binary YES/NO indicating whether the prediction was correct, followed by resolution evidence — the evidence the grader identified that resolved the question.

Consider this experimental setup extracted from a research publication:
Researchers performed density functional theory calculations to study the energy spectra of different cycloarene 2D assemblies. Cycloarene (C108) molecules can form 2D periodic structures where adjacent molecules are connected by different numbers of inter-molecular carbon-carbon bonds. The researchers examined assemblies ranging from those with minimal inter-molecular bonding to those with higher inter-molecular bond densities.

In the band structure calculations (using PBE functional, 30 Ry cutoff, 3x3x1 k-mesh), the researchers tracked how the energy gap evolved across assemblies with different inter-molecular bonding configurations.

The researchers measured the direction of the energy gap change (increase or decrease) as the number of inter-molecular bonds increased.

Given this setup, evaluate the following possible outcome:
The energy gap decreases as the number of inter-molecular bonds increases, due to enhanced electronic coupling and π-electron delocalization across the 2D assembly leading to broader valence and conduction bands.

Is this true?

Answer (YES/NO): YES